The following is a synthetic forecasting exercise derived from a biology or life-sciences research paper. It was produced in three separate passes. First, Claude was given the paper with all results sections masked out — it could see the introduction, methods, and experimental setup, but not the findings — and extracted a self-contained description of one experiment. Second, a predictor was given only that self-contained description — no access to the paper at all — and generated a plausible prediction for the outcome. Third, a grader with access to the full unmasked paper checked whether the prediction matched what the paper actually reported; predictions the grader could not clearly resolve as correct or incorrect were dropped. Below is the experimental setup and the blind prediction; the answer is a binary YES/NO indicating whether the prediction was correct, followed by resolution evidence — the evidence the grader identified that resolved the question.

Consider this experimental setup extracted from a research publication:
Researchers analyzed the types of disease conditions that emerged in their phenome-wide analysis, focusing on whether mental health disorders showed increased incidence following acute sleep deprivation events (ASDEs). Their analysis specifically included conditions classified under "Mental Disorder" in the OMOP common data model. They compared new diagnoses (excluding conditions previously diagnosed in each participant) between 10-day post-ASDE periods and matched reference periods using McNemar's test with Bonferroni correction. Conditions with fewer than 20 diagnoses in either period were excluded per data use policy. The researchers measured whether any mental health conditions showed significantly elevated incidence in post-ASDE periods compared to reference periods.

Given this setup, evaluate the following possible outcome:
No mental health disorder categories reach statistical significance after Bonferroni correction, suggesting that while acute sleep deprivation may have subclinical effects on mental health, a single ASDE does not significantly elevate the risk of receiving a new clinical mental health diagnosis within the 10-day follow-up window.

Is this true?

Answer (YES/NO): YES